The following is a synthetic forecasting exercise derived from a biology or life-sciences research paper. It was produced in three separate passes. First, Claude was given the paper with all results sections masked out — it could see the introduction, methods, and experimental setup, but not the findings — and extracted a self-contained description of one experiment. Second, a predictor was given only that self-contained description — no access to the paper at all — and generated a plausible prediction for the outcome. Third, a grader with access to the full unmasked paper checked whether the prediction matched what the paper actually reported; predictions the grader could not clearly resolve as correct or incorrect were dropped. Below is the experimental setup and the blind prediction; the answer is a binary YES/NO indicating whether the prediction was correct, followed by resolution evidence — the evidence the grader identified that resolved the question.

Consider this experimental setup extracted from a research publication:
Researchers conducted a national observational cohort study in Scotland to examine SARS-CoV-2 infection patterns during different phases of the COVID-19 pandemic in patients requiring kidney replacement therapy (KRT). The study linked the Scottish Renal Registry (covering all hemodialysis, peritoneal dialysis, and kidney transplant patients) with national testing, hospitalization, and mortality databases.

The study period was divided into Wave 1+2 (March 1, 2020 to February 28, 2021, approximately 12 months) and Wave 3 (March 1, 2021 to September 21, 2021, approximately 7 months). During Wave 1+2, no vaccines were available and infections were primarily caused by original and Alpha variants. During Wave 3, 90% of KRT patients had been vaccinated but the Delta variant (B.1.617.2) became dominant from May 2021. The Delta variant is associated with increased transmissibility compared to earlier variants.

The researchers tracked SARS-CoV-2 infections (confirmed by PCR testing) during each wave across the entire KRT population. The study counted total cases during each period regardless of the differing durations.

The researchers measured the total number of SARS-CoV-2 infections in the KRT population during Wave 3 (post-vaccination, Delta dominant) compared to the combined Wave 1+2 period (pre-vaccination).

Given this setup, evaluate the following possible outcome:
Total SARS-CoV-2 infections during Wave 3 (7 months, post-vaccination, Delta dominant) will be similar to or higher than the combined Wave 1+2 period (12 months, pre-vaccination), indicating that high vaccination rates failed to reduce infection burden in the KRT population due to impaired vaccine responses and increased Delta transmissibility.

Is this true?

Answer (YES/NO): YES